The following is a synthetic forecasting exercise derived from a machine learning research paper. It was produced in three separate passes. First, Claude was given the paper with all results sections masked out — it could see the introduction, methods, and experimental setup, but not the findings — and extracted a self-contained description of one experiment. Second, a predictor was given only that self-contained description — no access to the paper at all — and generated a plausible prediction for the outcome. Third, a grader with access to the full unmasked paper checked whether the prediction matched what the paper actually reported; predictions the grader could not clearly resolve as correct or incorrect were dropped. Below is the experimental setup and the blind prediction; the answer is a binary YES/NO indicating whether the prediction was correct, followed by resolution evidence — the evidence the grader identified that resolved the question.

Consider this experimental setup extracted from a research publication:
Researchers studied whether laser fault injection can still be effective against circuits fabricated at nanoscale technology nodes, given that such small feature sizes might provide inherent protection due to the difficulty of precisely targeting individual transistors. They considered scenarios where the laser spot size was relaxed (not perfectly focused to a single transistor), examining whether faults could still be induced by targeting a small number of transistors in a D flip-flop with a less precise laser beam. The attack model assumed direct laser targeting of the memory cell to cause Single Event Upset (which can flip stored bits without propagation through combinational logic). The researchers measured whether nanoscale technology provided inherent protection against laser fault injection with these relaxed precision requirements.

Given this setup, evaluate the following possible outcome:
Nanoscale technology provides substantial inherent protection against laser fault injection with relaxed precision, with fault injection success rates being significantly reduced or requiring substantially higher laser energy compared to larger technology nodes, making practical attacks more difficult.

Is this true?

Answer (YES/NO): NO